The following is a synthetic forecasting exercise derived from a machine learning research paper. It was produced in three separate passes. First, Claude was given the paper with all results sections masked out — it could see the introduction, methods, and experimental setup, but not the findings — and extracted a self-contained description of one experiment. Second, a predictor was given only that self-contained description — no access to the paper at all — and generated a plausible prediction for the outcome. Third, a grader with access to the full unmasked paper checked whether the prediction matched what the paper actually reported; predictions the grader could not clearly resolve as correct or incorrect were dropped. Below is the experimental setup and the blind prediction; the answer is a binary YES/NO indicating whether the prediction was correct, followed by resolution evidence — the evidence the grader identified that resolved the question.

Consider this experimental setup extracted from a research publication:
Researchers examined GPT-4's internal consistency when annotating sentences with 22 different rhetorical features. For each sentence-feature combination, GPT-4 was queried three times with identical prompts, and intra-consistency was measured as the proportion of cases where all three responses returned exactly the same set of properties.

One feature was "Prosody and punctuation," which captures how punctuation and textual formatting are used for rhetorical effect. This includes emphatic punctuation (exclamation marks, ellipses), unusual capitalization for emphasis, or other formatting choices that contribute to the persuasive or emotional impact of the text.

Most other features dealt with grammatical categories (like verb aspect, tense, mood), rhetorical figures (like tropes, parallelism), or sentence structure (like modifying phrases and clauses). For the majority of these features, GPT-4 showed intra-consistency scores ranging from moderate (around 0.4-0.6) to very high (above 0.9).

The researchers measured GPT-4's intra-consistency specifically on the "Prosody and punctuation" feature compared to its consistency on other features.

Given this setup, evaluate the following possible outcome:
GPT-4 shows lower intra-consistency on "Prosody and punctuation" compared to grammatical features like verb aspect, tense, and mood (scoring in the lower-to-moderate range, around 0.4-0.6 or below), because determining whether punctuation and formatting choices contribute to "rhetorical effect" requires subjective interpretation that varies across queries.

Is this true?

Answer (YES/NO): NO